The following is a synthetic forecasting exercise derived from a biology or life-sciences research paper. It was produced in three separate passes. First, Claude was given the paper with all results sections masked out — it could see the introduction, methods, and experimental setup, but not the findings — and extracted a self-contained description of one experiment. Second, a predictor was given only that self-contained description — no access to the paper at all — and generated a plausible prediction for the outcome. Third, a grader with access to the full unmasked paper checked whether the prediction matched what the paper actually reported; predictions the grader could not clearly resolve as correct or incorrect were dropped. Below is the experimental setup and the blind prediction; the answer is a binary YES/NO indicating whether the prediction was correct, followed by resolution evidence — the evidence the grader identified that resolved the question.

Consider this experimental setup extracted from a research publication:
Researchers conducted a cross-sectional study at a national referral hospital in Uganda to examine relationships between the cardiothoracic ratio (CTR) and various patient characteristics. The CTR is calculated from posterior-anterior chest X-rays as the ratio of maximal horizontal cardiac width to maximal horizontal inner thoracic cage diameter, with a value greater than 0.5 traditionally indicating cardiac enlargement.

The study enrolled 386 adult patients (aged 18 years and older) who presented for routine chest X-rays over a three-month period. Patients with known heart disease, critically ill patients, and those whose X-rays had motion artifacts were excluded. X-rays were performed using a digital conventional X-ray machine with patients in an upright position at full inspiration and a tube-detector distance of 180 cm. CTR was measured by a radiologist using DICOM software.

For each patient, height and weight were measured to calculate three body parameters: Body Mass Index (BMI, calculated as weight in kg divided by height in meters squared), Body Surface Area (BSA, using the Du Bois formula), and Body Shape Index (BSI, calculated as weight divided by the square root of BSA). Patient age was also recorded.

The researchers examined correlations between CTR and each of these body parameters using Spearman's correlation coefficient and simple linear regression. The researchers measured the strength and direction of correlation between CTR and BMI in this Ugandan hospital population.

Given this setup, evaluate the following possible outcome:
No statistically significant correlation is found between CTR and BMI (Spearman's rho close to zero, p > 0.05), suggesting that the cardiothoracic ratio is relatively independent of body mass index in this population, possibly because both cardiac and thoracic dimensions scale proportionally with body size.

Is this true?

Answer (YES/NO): NO